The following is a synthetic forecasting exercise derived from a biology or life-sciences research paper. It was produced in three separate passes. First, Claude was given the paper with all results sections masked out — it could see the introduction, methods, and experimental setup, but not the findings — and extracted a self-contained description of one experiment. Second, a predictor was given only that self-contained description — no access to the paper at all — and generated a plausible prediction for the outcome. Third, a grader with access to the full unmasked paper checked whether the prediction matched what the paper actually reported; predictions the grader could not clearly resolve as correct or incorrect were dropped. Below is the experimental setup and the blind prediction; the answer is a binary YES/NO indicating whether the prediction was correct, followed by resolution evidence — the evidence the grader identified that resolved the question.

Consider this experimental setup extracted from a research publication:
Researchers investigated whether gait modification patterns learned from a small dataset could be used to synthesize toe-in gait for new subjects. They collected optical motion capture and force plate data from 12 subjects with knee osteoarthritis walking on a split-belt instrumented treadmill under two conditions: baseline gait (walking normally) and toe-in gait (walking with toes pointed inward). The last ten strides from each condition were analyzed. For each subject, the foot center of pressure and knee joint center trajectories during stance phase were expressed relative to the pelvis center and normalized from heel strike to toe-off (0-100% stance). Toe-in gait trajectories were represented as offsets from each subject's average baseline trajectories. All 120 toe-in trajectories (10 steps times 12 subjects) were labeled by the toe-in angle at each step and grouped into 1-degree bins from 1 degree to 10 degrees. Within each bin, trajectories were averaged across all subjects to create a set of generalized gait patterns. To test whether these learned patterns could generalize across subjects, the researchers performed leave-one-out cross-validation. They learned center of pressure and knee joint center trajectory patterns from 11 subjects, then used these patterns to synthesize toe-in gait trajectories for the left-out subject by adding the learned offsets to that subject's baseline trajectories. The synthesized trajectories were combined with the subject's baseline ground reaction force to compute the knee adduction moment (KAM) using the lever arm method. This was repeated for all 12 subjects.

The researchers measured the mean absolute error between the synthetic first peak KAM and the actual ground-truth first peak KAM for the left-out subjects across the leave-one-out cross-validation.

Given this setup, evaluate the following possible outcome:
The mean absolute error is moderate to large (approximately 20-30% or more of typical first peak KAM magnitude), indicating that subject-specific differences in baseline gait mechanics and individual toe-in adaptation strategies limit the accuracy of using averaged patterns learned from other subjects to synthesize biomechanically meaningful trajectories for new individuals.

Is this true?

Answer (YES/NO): NO